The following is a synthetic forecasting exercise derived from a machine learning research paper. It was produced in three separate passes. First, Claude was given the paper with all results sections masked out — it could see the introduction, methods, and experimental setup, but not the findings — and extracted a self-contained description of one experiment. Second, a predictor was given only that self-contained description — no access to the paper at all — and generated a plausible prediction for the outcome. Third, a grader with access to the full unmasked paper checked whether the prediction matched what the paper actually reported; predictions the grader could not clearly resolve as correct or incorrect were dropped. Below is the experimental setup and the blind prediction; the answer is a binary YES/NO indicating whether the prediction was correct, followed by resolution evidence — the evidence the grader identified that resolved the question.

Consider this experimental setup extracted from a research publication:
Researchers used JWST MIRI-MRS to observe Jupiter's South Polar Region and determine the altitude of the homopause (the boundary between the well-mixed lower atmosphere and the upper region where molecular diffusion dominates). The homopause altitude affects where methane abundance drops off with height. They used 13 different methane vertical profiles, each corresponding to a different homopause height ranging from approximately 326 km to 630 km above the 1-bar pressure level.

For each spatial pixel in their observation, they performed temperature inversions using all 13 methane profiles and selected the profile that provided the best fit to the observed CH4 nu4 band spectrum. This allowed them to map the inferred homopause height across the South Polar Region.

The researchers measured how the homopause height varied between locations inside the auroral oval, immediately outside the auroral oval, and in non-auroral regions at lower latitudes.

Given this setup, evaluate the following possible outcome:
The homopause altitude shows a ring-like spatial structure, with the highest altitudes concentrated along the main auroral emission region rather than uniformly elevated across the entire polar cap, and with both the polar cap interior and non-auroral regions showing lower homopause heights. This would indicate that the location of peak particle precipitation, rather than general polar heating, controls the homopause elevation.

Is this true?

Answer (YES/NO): NO